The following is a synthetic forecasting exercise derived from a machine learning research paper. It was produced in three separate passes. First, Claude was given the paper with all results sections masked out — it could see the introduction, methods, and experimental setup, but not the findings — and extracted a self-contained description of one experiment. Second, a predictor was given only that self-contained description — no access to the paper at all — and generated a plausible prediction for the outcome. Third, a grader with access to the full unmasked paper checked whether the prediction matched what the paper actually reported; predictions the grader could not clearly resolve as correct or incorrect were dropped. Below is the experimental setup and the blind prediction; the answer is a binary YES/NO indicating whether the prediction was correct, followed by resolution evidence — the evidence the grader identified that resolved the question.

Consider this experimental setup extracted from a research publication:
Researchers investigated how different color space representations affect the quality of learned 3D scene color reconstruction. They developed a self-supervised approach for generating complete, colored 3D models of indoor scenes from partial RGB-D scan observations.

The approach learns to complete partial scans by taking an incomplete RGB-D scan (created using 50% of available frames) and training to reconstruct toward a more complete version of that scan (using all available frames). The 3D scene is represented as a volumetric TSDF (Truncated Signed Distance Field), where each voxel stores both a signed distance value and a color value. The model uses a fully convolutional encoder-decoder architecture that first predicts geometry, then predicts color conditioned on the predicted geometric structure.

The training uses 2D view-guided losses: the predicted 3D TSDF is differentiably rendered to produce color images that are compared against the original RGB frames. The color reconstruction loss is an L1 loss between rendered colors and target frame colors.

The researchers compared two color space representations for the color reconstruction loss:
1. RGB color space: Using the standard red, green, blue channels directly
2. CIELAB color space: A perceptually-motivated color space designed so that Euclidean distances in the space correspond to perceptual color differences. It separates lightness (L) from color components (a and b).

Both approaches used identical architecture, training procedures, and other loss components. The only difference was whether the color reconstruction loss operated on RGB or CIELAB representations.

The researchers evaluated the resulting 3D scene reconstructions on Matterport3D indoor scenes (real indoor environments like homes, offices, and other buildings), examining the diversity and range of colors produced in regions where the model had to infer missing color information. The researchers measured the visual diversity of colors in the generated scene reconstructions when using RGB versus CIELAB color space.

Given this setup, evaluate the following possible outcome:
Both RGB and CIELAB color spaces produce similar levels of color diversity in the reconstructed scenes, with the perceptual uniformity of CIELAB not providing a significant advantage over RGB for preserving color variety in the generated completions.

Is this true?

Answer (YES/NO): NO